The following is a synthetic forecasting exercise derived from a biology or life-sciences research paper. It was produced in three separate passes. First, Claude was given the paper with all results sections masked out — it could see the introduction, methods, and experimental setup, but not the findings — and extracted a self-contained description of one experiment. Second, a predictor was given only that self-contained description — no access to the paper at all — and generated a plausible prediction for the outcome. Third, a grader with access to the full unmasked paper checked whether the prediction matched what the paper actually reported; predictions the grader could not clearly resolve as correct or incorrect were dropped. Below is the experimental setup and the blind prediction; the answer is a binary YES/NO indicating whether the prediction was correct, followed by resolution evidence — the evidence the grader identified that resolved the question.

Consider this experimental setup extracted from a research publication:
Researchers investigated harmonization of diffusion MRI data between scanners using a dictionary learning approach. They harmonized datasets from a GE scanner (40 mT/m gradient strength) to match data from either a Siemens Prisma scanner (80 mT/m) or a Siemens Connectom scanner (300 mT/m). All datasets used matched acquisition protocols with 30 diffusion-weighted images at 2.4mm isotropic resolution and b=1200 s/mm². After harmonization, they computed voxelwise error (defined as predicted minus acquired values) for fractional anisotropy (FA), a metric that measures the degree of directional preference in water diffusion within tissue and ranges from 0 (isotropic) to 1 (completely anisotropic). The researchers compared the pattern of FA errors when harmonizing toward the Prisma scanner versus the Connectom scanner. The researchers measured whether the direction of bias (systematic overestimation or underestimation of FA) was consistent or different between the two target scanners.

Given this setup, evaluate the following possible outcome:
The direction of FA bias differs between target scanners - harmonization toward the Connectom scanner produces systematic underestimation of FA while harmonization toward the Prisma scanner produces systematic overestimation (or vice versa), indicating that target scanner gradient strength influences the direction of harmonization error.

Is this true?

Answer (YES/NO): YES